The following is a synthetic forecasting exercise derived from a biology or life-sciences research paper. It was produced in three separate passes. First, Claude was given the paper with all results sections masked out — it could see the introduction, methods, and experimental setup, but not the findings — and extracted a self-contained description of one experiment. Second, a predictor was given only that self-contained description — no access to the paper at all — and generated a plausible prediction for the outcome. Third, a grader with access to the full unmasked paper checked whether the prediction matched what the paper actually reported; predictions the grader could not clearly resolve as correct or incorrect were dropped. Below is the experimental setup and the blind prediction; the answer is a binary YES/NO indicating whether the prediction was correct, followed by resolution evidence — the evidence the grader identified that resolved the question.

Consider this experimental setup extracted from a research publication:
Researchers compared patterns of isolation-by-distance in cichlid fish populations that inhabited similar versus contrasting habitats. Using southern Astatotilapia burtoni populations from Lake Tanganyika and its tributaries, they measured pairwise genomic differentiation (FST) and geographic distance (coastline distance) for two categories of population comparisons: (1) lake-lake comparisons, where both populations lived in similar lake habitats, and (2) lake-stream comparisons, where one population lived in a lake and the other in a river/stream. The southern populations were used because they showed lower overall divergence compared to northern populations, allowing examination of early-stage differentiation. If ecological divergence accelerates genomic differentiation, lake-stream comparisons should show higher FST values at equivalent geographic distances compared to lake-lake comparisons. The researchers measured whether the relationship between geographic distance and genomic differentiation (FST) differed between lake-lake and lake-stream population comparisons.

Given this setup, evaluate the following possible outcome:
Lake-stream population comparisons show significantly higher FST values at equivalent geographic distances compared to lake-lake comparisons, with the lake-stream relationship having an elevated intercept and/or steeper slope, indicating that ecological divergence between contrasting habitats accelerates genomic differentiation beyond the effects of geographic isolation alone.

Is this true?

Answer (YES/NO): YES